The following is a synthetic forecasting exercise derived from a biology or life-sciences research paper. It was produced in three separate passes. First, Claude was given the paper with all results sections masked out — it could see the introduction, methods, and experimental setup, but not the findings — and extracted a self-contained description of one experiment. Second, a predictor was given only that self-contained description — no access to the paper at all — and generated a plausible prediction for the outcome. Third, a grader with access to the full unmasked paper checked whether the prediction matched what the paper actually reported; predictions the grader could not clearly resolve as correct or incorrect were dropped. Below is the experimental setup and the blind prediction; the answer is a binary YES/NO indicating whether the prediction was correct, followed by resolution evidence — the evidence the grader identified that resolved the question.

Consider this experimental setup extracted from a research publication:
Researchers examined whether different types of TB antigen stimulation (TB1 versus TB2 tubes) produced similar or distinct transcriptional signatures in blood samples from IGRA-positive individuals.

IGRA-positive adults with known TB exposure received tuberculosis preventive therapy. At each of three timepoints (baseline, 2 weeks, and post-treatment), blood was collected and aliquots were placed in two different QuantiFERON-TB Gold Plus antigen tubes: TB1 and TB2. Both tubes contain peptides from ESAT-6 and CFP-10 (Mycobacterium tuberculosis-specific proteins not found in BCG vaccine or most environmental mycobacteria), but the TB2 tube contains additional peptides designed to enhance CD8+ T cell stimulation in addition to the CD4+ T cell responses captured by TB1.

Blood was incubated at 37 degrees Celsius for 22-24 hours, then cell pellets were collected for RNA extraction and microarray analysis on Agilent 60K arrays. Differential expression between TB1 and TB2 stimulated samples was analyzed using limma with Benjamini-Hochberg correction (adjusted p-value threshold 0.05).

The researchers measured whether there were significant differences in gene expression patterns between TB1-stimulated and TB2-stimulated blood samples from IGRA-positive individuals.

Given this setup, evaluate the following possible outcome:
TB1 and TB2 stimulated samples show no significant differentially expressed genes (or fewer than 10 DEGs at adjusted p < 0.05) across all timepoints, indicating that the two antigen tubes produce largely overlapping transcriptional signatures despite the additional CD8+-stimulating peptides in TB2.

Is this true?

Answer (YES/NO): YES